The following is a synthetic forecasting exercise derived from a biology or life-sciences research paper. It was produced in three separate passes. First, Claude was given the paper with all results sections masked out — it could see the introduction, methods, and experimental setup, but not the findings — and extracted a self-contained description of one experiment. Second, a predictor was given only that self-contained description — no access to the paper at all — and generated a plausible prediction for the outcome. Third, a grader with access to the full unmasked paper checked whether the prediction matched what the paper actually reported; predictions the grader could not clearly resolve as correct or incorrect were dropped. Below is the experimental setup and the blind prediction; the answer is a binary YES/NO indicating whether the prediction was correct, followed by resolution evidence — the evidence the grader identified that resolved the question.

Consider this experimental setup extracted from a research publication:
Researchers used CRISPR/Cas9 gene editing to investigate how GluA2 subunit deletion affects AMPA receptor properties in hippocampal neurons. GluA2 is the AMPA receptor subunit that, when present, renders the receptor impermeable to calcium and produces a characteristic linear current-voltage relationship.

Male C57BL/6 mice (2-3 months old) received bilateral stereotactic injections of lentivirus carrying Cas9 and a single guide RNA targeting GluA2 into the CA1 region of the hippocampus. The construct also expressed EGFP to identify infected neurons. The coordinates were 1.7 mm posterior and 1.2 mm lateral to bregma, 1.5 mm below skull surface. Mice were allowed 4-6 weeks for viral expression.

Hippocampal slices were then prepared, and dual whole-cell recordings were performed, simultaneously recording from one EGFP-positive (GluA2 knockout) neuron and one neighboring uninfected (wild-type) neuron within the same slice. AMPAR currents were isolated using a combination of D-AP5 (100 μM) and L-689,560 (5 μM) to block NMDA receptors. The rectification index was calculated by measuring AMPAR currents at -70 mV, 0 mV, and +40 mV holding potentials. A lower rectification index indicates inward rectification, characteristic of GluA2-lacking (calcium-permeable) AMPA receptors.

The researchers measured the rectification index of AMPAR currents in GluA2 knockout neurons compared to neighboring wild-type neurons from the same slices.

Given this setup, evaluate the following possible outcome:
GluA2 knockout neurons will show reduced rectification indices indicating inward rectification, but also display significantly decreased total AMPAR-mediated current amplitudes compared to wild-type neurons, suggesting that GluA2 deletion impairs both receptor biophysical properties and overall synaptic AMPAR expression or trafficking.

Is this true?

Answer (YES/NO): YES